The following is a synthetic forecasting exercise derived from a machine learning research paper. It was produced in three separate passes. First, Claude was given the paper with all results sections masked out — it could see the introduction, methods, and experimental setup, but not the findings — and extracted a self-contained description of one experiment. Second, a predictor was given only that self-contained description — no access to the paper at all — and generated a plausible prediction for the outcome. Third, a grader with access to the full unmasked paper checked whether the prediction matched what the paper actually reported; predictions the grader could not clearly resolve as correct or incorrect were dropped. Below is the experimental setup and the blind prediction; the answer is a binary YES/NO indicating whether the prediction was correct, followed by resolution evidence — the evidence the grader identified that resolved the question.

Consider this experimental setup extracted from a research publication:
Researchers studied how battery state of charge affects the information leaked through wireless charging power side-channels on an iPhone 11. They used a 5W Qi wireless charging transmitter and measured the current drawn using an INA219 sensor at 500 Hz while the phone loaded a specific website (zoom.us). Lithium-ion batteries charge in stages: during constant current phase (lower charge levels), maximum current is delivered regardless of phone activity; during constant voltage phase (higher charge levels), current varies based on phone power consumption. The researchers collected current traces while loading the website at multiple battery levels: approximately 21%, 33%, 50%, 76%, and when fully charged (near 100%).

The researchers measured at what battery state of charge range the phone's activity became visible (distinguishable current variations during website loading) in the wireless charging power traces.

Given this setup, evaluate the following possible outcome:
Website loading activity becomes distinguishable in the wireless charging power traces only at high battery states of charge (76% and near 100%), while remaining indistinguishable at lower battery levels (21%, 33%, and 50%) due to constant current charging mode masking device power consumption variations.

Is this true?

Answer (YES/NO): NO